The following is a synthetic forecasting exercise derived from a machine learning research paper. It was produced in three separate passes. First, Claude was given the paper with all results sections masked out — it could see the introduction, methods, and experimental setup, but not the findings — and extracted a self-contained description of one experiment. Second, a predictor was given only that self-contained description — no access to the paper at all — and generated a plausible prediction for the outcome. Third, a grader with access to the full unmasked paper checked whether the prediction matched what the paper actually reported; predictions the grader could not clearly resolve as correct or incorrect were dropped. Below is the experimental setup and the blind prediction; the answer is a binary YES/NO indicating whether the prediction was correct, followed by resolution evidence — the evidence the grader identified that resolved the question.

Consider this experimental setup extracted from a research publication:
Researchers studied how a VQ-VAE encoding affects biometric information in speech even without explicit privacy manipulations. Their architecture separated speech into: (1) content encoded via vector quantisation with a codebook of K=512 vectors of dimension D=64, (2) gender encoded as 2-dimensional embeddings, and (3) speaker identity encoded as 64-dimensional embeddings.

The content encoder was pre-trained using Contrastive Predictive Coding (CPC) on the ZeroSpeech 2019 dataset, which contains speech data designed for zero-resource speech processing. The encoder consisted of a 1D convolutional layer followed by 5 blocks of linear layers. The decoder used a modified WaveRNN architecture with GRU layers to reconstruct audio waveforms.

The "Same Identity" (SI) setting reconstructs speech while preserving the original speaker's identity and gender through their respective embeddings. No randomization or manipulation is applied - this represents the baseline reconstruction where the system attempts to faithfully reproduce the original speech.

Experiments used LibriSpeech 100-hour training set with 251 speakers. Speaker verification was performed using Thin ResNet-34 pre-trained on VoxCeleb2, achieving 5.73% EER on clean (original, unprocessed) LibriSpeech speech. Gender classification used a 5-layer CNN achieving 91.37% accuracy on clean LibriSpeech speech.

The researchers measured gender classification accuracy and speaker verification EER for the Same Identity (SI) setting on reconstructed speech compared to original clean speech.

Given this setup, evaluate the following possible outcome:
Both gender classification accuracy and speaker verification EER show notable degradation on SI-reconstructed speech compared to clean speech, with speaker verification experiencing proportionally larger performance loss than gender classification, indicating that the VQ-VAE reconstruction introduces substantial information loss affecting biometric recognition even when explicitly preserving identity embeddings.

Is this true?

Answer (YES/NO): YES